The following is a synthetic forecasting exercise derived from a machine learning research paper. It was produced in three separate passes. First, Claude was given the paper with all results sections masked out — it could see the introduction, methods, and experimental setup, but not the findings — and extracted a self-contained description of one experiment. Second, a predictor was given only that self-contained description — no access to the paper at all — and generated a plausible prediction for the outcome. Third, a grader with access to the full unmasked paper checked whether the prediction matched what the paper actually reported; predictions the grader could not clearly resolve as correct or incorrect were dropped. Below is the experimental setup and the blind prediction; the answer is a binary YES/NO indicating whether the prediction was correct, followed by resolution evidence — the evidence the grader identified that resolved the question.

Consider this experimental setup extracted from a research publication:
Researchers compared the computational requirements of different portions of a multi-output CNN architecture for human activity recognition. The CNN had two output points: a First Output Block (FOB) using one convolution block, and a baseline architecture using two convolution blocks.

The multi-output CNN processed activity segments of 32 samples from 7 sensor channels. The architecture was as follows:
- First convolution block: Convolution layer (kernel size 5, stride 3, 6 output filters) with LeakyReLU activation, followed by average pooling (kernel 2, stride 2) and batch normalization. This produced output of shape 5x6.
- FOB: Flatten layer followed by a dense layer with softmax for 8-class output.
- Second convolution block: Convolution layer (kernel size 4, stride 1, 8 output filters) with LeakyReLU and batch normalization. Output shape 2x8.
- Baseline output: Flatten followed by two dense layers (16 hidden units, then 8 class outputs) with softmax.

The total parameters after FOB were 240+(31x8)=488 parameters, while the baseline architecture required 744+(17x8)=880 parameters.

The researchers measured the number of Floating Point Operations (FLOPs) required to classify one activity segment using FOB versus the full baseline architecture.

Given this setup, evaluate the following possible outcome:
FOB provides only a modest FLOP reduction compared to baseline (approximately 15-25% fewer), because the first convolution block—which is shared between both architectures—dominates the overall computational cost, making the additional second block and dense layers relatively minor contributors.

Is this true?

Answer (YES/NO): YES